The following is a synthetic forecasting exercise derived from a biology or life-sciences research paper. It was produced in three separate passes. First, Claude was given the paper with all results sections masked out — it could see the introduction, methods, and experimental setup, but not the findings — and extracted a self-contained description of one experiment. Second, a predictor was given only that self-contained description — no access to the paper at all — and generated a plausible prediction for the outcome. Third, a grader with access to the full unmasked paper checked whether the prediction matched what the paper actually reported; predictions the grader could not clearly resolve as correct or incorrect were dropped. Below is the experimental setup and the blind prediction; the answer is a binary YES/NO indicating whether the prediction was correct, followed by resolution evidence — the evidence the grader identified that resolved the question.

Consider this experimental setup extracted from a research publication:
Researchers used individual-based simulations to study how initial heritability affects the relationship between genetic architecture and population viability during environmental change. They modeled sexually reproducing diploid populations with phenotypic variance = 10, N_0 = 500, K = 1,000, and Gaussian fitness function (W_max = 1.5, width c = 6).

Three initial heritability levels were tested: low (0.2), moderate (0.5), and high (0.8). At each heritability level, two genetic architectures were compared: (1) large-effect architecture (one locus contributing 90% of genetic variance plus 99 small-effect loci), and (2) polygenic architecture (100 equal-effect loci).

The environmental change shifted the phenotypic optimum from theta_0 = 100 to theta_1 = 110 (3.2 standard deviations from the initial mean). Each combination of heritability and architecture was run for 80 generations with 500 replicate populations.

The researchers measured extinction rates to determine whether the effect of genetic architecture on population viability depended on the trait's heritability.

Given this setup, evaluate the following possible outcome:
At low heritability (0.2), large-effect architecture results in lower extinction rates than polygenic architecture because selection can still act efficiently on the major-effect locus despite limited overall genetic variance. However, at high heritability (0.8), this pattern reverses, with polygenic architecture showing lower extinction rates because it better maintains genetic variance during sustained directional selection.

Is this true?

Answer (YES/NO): NO